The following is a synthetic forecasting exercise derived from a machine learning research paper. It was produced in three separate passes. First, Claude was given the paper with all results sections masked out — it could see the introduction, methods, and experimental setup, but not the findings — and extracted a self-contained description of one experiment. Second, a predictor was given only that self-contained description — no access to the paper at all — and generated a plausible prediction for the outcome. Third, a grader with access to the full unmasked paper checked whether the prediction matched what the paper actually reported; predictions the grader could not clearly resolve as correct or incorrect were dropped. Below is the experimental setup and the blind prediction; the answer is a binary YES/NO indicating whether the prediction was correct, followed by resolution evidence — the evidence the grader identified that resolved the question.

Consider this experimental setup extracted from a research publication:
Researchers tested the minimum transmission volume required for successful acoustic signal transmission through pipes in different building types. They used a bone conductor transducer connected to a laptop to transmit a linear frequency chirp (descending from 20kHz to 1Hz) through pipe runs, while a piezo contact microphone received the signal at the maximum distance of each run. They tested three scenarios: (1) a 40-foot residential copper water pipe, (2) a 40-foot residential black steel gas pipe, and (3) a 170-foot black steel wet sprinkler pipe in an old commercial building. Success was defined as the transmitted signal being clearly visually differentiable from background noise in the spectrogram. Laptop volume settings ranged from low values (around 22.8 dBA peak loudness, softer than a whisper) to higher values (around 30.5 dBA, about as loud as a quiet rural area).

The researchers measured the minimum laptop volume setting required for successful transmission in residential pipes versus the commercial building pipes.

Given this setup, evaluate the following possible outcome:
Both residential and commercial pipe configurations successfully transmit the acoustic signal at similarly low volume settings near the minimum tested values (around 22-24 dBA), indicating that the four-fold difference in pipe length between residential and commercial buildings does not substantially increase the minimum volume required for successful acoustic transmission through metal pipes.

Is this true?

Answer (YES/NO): NO